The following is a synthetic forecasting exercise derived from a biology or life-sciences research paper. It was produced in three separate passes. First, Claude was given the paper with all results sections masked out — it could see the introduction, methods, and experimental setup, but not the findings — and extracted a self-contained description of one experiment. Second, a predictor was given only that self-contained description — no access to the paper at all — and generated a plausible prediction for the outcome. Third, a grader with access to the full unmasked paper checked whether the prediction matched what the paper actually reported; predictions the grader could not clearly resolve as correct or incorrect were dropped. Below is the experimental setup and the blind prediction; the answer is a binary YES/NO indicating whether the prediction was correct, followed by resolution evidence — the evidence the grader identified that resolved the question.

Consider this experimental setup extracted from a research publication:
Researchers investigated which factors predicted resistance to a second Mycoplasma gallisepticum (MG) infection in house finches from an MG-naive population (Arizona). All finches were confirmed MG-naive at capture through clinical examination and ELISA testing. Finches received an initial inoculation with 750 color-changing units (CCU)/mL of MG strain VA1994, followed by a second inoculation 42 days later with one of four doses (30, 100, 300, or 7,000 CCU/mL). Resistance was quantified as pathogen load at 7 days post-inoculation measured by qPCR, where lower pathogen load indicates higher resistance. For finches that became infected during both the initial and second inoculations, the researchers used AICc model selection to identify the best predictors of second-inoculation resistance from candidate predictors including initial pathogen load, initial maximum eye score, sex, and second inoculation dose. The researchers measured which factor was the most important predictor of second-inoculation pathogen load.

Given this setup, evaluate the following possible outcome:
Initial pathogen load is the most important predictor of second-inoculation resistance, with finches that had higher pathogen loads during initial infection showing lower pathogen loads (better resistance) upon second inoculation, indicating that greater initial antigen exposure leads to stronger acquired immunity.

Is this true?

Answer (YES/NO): NO